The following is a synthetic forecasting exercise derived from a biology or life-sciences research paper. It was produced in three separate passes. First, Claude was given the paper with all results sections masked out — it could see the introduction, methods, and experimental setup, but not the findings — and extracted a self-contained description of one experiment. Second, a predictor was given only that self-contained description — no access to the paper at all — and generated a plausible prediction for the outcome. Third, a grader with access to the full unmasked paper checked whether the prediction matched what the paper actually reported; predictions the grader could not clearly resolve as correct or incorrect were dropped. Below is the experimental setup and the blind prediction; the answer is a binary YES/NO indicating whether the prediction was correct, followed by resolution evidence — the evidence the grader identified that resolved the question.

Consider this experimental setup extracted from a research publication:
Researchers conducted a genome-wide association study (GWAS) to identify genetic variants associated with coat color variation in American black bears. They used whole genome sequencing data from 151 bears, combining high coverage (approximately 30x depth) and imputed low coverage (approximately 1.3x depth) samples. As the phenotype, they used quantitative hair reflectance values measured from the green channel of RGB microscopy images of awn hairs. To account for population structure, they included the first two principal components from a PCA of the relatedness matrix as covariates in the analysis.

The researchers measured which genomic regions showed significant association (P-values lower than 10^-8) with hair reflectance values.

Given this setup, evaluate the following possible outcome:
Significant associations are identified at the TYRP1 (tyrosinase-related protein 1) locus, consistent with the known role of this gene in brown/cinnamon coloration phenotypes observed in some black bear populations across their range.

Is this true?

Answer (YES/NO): YES